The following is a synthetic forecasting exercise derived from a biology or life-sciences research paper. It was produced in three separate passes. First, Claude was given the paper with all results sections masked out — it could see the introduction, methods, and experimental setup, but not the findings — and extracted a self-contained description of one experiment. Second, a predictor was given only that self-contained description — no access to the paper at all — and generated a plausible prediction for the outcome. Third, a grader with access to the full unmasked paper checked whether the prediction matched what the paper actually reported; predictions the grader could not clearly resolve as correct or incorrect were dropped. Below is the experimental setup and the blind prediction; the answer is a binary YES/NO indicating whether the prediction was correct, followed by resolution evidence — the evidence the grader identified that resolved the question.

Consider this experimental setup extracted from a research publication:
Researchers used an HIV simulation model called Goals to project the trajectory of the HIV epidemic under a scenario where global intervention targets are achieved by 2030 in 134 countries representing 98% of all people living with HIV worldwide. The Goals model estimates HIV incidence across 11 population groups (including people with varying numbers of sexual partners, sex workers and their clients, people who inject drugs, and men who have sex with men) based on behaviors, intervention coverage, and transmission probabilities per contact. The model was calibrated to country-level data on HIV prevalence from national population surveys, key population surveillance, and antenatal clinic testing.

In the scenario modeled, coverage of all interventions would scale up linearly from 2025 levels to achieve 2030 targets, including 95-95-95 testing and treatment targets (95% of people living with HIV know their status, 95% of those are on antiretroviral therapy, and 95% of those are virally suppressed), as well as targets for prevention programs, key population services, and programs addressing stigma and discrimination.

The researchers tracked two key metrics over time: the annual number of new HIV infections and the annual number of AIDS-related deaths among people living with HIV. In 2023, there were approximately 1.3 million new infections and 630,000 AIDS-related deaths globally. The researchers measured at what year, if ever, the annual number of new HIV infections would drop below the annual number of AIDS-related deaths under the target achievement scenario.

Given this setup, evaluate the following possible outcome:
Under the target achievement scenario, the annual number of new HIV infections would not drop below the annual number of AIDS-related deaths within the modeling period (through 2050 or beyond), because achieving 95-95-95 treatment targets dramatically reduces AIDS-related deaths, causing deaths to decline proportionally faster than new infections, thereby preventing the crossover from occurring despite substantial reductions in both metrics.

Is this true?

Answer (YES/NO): NO